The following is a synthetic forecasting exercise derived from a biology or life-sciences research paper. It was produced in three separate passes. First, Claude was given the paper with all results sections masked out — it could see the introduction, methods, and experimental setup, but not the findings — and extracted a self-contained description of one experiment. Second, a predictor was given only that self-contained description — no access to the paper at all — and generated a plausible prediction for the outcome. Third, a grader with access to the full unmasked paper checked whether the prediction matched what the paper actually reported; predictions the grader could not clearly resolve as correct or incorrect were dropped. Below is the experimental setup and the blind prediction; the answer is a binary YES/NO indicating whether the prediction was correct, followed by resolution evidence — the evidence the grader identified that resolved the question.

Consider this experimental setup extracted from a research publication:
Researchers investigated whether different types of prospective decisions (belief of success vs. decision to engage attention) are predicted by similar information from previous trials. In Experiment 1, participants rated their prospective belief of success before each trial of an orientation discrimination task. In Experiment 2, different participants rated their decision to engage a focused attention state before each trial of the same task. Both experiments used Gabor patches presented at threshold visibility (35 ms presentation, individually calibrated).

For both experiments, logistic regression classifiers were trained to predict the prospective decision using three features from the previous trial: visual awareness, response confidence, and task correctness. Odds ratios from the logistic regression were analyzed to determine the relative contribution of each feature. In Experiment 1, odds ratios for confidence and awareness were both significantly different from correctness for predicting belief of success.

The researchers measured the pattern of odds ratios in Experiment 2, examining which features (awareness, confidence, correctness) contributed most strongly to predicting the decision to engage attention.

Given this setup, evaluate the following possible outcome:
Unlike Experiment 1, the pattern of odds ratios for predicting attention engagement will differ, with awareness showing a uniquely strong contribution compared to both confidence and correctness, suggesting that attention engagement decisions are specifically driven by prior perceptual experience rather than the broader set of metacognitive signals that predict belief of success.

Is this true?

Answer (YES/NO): NO